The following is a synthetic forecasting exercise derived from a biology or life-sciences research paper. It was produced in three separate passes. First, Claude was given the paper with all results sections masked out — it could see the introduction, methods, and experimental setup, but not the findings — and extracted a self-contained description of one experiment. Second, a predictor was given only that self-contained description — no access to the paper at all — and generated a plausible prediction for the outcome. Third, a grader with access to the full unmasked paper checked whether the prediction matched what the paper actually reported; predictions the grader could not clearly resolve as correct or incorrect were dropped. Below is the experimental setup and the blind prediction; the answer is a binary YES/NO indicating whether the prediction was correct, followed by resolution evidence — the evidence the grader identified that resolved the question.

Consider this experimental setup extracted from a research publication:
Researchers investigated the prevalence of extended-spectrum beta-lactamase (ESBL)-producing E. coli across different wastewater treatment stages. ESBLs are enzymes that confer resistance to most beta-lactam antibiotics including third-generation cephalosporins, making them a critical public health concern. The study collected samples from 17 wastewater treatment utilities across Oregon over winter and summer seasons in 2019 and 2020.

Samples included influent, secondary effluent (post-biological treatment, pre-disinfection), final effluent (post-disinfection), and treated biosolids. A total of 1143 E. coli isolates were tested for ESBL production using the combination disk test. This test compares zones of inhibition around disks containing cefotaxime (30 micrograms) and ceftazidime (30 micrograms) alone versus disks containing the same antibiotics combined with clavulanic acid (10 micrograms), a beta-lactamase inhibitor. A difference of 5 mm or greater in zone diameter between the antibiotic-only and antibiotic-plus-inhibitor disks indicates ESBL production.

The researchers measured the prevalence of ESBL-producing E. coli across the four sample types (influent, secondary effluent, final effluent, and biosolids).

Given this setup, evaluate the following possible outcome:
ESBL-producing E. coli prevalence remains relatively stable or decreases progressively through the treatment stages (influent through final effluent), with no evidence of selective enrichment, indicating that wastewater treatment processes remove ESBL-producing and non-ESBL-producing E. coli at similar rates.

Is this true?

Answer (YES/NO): NO